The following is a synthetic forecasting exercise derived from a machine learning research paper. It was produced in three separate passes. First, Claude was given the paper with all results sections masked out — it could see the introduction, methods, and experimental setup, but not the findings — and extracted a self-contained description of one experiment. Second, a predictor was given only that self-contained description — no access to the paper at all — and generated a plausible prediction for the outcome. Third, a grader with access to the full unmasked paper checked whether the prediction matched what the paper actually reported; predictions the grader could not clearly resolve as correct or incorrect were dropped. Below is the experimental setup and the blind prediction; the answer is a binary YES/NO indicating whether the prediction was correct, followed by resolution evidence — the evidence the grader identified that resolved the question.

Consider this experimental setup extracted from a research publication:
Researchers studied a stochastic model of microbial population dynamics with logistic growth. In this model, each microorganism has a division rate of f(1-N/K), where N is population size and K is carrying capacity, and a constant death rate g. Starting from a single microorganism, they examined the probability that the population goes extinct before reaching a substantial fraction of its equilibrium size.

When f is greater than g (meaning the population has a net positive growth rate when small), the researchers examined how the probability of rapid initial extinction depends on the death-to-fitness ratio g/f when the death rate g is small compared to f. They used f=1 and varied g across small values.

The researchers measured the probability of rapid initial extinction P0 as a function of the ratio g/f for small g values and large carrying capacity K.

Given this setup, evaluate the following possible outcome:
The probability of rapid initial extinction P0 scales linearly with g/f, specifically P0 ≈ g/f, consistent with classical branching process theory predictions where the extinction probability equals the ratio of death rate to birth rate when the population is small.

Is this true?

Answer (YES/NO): YES